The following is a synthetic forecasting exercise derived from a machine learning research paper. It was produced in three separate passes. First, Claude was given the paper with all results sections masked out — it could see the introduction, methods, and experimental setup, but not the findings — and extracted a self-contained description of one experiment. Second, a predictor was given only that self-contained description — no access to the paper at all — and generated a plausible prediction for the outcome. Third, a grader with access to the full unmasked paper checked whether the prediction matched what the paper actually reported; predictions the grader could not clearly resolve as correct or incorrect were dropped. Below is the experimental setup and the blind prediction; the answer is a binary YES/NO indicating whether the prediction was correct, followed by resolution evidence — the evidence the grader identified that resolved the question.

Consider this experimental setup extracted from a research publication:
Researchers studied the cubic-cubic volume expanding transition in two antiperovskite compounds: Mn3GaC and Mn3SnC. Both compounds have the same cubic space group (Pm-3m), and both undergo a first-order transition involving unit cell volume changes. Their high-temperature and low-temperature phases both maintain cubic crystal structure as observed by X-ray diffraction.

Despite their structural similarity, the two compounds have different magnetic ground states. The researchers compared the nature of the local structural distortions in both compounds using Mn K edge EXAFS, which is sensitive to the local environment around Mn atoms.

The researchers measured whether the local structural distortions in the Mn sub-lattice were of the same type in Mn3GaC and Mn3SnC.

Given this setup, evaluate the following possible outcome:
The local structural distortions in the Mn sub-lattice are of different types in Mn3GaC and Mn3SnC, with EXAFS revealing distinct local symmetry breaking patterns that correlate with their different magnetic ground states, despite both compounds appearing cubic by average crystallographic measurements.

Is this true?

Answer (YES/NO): YES